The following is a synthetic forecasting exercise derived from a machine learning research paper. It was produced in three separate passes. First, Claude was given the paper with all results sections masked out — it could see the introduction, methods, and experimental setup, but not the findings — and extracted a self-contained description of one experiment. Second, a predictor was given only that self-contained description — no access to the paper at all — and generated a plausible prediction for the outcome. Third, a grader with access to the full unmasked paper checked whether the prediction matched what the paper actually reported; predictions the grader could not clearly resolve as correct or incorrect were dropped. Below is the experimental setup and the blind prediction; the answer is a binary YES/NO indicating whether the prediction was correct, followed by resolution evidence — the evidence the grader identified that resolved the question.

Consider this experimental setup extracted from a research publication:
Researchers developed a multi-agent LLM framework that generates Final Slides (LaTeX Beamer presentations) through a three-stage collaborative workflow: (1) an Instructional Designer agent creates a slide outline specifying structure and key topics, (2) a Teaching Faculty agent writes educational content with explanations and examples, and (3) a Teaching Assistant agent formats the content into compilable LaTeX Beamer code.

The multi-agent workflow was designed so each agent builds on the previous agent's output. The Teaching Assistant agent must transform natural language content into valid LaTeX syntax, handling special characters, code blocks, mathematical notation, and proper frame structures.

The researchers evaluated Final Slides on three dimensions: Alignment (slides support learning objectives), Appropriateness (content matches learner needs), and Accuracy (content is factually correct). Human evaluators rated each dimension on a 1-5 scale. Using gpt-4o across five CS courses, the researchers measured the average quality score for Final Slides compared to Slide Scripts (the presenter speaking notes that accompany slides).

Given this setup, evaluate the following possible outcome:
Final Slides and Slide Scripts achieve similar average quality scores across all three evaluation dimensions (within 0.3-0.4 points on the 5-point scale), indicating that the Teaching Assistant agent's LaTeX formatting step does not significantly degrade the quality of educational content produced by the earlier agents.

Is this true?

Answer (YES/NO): NO